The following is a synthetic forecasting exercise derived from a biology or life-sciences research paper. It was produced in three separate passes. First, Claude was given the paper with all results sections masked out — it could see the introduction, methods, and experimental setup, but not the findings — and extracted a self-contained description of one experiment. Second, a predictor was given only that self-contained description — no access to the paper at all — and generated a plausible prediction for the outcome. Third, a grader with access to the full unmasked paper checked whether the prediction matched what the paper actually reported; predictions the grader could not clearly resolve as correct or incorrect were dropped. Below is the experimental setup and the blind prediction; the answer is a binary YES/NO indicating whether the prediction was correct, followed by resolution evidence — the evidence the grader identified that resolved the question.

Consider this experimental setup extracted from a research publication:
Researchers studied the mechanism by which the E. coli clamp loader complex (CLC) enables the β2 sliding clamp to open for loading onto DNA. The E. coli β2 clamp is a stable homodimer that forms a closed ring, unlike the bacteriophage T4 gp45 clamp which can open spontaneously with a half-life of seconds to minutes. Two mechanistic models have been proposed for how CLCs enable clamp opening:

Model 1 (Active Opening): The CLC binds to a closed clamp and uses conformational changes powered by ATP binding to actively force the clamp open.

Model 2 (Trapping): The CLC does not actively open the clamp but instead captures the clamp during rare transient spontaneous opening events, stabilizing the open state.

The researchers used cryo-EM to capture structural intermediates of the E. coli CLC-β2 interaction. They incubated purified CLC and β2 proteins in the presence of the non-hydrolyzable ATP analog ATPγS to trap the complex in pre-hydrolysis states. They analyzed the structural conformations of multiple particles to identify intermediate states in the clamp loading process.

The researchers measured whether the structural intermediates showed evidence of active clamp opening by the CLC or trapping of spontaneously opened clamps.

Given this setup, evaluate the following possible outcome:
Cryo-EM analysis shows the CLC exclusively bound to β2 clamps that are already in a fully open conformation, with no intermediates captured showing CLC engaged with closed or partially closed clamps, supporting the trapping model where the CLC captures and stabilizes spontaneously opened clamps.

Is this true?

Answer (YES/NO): NO